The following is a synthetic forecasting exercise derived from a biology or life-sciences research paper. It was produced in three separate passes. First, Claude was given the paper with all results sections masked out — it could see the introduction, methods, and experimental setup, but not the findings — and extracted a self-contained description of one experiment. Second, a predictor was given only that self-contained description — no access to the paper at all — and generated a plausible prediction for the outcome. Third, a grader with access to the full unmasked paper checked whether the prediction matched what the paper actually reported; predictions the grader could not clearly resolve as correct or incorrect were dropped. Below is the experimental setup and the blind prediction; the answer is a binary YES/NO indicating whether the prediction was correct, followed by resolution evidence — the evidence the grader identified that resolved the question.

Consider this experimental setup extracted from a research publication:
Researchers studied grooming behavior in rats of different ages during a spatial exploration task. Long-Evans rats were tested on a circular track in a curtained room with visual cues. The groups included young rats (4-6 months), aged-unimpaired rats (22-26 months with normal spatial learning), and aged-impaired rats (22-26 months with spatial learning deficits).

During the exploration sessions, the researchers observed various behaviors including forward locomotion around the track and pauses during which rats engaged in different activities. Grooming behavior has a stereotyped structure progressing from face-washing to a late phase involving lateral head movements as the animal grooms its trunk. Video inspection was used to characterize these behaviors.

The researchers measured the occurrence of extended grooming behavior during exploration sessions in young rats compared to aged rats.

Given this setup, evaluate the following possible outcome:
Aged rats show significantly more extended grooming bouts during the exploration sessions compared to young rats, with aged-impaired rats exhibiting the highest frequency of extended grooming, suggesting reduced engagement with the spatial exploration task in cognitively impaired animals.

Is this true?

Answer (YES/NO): NO